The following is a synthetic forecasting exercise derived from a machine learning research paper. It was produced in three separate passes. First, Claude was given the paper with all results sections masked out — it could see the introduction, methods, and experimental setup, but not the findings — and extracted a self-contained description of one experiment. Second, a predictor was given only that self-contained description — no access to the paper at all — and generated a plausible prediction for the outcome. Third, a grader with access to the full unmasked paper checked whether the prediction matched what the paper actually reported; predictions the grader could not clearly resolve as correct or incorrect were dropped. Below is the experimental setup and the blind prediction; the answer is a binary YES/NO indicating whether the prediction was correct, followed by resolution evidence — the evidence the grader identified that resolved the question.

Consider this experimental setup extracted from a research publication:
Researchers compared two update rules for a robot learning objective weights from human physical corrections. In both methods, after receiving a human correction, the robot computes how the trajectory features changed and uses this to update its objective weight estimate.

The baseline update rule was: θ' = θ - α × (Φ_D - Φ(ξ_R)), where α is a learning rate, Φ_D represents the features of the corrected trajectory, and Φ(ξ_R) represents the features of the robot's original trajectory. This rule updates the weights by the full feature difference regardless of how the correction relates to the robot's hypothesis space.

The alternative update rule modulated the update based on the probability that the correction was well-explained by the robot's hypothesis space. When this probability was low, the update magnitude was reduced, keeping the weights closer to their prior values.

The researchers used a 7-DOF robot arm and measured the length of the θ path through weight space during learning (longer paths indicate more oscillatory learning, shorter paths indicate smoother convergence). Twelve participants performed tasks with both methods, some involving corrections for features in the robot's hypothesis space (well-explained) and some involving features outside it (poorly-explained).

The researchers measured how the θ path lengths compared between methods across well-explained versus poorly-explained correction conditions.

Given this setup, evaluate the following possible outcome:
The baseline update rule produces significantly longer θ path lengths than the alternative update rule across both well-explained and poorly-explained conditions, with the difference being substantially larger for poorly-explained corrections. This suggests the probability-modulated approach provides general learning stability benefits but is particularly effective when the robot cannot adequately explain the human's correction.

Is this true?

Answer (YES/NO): NO